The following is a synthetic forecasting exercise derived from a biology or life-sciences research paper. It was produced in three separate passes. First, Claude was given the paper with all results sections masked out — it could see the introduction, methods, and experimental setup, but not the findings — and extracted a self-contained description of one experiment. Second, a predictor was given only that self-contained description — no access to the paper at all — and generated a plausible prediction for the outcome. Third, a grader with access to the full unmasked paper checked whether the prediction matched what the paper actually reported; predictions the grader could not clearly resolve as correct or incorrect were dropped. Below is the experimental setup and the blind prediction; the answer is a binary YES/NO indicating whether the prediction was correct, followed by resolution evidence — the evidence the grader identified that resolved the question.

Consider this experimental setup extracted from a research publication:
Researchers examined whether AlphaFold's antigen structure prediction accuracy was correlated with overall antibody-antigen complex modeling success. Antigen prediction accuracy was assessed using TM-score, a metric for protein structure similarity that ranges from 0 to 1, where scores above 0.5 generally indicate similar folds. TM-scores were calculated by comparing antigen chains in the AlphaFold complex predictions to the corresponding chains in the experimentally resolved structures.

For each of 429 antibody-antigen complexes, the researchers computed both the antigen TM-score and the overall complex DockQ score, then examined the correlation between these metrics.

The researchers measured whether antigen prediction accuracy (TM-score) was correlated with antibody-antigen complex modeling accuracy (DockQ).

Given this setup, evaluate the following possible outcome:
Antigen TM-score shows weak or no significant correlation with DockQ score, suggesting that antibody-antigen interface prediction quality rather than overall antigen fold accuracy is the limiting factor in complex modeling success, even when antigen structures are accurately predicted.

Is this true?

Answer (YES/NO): YES